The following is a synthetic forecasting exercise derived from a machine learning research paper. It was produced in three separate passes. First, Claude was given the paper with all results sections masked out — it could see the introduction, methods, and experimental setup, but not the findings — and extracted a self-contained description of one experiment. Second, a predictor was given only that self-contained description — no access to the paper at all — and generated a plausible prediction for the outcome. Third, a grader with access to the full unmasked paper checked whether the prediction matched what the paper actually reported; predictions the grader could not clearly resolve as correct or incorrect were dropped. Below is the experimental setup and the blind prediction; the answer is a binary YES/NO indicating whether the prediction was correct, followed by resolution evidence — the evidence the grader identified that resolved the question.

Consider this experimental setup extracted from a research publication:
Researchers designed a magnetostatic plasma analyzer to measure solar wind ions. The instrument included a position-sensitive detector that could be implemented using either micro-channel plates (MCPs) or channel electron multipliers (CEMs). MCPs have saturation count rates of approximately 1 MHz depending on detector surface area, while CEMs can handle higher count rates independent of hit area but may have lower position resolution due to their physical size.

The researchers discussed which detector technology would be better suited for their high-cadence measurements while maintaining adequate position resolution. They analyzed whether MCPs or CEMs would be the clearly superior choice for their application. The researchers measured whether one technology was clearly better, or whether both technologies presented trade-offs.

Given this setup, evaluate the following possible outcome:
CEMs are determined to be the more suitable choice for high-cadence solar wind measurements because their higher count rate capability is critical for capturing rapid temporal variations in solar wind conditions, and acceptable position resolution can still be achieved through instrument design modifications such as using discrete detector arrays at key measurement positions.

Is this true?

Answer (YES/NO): NO